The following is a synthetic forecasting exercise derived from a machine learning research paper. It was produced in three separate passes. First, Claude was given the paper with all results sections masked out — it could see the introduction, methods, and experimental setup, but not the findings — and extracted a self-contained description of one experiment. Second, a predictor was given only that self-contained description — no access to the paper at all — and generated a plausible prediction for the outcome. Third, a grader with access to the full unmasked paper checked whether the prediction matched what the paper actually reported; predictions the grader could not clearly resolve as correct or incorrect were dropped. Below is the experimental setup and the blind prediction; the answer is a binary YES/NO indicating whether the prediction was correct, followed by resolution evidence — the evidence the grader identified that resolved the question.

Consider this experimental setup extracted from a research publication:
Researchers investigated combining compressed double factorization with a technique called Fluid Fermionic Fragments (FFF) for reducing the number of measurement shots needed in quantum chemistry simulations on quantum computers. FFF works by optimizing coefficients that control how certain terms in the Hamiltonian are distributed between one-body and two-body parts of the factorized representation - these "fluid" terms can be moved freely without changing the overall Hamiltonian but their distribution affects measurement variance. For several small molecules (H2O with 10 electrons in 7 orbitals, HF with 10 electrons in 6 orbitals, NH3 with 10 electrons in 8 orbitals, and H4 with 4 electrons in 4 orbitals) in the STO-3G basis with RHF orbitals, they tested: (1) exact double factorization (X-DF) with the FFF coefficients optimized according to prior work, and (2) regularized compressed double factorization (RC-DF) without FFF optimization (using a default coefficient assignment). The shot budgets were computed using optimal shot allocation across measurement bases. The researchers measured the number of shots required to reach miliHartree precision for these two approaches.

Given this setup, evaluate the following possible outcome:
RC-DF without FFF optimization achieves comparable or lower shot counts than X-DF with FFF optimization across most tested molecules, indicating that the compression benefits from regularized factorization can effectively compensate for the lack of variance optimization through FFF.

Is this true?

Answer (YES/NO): NO